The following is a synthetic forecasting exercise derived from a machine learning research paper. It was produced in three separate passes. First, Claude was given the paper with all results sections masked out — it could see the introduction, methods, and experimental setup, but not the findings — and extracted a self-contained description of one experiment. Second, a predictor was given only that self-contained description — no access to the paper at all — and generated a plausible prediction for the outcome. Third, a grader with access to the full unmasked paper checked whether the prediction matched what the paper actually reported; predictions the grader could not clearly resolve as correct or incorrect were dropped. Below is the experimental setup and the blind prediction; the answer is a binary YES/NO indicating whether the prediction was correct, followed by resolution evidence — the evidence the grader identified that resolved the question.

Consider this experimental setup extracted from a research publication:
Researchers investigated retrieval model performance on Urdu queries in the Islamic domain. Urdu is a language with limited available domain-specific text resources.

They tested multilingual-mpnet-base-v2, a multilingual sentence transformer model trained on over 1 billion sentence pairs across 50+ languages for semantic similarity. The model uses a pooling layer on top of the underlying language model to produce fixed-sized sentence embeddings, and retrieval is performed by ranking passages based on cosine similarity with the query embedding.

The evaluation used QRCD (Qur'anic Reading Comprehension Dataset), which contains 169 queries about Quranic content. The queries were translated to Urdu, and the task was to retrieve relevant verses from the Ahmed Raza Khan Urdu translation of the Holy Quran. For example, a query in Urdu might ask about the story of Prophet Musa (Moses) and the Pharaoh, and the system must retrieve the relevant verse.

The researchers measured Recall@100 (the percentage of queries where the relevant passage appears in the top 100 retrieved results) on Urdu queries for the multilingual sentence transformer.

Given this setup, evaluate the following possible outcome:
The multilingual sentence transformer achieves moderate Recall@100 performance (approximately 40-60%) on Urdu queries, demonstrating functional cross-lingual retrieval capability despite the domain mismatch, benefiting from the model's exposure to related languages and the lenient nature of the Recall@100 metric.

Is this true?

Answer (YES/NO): NO